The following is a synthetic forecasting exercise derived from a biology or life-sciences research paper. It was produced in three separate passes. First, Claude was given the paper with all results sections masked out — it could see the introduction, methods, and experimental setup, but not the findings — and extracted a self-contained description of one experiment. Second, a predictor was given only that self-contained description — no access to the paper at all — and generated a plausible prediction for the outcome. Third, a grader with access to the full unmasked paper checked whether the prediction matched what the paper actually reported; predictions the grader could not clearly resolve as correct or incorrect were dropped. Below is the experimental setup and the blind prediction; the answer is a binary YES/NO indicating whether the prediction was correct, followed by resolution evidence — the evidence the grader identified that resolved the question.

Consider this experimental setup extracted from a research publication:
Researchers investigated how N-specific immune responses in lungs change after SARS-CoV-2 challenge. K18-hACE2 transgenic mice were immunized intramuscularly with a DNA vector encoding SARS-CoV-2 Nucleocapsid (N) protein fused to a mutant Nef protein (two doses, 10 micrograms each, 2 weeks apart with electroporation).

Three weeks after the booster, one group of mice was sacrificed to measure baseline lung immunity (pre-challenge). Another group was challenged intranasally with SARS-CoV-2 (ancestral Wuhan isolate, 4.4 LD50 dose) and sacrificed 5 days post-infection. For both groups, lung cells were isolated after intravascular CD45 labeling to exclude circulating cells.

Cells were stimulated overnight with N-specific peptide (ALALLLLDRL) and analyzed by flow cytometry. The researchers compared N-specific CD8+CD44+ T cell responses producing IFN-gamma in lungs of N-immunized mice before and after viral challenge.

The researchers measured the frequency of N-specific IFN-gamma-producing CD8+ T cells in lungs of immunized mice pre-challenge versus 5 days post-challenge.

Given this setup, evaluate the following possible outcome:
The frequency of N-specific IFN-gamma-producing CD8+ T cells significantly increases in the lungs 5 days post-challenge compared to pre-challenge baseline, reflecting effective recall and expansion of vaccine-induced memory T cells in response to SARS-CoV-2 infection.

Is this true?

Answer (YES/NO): NO